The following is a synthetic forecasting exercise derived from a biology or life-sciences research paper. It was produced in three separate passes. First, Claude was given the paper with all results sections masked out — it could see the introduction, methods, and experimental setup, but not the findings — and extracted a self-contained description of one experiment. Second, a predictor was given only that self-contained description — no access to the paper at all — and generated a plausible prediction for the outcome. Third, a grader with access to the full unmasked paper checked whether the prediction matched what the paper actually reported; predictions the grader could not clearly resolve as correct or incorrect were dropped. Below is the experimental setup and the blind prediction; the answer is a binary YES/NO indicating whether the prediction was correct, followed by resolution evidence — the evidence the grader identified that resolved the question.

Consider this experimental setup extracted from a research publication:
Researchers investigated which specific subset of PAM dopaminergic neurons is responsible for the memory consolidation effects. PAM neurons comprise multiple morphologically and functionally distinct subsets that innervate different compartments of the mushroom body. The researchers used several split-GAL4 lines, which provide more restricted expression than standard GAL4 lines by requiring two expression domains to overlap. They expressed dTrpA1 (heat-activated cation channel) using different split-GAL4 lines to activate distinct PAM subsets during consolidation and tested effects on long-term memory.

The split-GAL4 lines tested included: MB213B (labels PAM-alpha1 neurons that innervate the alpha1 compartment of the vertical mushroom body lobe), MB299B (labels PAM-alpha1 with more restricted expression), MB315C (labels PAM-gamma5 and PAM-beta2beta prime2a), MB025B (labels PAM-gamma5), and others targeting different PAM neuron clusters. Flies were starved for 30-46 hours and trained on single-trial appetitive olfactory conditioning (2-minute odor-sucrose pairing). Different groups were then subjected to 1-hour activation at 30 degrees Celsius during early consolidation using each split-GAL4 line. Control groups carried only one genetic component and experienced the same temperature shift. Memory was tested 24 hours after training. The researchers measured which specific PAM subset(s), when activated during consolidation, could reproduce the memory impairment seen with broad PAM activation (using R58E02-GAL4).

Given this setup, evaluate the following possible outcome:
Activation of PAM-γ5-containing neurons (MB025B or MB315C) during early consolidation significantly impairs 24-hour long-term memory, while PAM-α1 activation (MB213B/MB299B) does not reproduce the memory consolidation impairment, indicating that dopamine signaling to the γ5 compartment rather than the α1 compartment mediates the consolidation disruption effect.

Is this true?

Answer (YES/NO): NO